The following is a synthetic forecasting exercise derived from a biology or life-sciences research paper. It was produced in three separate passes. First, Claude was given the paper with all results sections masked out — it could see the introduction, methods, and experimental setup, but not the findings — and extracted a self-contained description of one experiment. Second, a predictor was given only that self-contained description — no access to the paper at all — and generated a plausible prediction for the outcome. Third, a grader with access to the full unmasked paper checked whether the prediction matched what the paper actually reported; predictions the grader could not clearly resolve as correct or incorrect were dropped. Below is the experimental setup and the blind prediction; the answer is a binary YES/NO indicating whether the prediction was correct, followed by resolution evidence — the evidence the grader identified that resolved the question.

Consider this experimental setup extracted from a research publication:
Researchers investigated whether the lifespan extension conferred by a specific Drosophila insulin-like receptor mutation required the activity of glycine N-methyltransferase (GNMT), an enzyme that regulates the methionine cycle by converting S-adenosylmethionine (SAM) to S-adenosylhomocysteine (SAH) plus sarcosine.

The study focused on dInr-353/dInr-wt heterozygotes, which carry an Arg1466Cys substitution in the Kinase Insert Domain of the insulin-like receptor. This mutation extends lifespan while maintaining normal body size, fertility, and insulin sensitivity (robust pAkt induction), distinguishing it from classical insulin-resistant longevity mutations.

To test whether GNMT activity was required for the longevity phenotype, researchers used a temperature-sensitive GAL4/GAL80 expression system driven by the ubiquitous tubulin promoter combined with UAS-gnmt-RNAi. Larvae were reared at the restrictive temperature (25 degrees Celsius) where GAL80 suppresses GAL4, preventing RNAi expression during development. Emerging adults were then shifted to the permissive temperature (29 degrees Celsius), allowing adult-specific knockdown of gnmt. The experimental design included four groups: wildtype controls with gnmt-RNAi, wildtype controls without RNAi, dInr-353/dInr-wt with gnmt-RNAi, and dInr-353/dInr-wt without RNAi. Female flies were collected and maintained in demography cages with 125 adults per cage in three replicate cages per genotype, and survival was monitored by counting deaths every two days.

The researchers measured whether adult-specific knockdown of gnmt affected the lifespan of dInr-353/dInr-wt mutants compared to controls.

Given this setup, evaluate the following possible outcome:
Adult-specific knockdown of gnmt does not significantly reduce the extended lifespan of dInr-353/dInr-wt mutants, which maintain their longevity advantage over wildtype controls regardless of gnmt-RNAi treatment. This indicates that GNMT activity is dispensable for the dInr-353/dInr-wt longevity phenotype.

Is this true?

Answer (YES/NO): YES